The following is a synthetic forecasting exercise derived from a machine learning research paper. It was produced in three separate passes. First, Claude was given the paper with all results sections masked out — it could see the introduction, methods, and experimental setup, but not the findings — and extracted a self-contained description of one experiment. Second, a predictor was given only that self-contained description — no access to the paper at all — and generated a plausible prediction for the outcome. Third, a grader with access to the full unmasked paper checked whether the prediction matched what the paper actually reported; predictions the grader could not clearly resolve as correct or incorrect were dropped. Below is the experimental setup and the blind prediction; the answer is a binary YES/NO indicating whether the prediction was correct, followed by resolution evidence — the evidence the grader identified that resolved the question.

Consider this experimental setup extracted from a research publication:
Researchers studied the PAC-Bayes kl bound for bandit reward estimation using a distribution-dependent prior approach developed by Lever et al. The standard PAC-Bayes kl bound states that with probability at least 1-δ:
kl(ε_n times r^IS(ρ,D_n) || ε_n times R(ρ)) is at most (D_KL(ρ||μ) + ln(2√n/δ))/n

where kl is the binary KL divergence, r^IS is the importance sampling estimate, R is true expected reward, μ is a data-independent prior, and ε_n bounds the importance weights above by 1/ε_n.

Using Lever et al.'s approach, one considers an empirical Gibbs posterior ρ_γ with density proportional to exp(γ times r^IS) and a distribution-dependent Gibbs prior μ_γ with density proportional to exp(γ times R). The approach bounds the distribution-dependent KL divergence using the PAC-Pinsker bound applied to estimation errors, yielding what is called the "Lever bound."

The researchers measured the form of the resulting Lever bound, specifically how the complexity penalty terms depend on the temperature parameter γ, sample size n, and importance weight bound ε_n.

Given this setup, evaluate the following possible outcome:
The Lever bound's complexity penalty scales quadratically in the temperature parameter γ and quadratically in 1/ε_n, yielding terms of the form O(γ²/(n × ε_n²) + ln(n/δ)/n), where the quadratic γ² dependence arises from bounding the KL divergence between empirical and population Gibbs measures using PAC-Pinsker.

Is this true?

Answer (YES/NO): NO